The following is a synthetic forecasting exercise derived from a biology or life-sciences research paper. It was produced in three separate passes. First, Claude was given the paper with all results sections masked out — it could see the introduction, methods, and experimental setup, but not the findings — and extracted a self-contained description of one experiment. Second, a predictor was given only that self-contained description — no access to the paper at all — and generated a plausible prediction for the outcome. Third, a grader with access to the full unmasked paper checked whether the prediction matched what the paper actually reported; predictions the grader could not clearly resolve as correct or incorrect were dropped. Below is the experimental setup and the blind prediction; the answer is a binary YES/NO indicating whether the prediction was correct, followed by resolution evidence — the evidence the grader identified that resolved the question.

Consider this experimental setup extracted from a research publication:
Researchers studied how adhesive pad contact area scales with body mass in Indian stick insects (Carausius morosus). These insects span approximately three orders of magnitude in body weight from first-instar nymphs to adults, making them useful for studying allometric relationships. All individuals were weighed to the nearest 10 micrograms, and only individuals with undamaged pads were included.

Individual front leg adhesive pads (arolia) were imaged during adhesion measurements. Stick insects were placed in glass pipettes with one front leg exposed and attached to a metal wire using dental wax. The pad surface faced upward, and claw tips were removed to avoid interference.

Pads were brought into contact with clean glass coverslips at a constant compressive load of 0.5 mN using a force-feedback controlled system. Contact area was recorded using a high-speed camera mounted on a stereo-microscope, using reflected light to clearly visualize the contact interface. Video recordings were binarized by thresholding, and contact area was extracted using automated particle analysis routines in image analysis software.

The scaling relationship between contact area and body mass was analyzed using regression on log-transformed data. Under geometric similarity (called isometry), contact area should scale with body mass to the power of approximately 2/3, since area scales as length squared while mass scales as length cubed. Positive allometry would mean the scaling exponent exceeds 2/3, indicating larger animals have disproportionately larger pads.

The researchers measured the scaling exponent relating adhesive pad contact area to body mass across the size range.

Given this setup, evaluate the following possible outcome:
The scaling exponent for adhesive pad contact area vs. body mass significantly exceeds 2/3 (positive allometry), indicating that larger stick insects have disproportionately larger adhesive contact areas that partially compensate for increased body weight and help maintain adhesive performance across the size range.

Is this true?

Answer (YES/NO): NO